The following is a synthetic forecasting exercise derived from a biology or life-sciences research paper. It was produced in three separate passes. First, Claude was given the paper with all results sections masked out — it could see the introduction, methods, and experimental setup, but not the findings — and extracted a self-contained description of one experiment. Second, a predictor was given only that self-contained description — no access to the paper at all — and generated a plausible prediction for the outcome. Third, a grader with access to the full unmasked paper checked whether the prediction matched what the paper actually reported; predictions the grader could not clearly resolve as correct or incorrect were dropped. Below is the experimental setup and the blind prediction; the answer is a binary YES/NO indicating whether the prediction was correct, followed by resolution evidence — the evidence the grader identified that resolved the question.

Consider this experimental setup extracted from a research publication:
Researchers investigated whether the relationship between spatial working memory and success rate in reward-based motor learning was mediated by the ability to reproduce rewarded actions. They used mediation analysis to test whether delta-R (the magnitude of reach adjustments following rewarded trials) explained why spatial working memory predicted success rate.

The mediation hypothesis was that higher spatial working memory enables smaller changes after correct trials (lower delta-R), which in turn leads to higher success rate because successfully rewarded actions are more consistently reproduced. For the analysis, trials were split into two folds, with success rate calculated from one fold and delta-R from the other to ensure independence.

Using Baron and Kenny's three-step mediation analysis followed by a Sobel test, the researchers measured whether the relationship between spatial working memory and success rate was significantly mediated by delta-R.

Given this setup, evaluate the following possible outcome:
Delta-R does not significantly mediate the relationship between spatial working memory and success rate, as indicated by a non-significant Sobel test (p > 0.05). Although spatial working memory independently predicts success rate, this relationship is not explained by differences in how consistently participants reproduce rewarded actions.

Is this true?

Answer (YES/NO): NO